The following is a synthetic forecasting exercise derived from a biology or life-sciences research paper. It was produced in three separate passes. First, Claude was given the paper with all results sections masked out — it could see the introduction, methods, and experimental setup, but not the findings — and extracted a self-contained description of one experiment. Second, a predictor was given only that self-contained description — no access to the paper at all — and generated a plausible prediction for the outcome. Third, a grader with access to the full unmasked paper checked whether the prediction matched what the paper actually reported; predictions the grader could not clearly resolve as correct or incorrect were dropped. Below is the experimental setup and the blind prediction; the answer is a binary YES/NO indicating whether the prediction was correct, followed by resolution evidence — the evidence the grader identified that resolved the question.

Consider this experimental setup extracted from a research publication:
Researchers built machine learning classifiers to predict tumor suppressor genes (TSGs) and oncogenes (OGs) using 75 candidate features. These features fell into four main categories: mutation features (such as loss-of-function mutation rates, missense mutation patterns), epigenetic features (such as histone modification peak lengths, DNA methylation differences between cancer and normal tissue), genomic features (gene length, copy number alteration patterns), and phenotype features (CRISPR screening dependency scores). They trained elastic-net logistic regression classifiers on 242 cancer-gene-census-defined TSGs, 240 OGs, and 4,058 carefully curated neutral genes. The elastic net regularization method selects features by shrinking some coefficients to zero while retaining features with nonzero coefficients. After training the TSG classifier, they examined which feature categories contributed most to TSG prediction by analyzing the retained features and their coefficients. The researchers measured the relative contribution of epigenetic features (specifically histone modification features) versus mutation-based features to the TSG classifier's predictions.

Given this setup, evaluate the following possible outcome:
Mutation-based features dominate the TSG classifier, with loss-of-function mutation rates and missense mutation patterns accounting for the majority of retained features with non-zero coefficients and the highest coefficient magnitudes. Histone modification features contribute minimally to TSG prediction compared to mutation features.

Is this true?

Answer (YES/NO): NO